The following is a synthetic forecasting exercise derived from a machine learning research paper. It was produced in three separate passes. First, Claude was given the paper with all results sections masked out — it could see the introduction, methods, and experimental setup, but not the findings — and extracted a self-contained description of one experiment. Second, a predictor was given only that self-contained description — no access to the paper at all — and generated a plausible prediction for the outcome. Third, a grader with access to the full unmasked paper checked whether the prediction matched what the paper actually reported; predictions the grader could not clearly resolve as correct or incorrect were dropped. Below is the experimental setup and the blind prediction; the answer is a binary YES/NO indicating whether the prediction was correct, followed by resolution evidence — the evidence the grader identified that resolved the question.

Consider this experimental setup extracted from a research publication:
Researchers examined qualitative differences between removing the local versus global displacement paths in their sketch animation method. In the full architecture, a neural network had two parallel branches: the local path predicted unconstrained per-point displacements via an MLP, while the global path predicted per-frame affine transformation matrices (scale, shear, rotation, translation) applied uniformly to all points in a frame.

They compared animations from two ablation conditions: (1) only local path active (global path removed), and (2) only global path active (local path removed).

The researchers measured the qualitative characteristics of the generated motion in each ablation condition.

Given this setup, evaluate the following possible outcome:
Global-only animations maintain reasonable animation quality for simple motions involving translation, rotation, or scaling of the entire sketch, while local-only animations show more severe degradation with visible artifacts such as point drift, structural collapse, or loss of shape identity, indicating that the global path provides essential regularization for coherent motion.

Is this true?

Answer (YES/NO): NO